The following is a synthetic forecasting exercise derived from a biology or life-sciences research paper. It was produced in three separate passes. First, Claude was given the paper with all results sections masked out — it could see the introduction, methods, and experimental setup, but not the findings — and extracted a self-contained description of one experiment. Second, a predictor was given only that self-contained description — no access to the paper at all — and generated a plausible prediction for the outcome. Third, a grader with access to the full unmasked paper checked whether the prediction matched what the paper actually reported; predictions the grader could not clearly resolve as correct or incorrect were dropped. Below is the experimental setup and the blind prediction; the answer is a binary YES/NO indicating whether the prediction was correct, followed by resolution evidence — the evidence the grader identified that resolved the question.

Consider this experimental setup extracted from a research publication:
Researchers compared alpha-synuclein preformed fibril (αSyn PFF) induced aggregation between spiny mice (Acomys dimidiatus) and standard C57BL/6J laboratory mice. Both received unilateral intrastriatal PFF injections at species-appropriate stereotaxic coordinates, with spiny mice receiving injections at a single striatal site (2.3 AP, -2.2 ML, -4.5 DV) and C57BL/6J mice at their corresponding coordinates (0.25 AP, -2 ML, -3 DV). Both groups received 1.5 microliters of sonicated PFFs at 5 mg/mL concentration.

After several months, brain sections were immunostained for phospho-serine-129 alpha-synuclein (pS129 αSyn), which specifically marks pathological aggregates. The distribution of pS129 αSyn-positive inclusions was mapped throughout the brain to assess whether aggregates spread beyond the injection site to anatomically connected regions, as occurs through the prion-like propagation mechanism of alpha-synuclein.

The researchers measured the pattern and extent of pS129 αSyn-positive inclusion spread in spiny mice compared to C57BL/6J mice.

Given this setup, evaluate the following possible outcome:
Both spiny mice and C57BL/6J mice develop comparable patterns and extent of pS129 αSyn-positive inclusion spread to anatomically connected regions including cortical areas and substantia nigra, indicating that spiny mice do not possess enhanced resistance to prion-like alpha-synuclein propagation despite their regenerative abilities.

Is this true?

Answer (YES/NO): NO